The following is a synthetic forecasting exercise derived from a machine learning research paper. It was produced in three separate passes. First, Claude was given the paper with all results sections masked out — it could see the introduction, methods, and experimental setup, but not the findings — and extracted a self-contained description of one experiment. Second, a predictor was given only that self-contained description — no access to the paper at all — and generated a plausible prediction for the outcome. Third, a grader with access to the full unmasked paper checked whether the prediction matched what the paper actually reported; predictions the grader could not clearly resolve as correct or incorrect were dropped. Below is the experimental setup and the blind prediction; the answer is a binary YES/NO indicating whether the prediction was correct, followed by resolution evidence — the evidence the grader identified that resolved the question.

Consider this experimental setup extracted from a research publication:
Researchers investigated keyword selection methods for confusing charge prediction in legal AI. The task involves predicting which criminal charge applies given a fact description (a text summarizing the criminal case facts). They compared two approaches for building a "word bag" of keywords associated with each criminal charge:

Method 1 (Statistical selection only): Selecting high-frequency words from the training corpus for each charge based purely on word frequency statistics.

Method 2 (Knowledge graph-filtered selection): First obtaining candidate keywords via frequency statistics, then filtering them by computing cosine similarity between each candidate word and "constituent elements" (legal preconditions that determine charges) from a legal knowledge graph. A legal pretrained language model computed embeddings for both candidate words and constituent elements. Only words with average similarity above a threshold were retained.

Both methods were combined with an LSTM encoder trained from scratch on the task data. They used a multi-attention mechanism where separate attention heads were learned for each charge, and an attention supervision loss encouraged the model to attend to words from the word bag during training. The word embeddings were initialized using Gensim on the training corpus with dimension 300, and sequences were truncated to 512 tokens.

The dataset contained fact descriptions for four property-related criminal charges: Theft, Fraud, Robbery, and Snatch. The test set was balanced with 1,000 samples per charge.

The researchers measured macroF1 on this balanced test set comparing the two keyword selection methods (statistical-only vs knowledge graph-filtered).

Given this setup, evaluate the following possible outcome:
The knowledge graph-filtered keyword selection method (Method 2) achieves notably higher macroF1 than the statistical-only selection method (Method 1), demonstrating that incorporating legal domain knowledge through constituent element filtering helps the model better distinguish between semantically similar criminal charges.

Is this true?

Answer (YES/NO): YES